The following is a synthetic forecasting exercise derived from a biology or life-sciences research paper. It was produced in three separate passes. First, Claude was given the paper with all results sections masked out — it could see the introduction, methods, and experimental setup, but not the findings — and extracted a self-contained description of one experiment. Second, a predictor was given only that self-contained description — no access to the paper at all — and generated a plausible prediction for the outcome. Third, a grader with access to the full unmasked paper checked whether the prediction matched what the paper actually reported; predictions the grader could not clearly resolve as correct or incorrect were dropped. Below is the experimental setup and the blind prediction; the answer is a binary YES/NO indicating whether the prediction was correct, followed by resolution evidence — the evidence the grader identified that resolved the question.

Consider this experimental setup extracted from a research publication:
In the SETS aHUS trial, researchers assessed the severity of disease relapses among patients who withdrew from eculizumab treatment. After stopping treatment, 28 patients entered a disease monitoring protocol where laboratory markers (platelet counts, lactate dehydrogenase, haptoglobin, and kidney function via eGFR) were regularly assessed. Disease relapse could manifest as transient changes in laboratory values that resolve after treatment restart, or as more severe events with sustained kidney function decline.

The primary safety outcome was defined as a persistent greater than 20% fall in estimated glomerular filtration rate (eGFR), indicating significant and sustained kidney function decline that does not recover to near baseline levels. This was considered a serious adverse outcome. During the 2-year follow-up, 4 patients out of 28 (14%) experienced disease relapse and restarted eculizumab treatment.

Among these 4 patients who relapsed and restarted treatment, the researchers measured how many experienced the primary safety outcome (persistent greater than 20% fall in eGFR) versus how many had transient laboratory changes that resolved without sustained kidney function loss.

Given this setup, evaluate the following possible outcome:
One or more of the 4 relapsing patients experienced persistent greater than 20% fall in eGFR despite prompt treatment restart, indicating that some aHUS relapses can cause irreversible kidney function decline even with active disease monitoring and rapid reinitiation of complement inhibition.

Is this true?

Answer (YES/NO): NO